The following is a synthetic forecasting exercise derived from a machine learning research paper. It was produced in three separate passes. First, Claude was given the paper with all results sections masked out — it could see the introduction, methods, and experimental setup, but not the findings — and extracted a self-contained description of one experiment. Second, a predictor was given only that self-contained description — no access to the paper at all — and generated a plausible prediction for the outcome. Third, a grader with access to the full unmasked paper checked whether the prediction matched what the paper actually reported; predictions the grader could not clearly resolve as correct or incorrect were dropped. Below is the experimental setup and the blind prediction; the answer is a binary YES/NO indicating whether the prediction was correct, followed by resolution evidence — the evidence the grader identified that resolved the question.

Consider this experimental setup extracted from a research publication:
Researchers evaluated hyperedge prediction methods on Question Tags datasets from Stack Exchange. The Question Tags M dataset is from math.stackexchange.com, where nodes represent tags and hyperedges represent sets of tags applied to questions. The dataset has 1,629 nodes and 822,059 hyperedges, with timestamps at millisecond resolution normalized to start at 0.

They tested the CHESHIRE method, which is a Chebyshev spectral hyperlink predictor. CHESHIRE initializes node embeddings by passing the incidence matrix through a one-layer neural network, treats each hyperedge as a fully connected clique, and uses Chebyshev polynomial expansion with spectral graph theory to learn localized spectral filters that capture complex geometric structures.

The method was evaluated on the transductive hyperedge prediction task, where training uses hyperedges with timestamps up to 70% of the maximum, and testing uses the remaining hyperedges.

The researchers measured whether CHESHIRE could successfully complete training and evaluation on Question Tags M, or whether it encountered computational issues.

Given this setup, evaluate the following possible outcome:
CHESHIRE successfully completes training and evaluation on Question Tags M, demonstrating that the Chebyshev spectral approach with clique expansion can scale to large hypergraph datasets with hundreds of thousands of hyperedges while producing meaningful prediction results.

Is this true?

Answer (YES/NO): NO